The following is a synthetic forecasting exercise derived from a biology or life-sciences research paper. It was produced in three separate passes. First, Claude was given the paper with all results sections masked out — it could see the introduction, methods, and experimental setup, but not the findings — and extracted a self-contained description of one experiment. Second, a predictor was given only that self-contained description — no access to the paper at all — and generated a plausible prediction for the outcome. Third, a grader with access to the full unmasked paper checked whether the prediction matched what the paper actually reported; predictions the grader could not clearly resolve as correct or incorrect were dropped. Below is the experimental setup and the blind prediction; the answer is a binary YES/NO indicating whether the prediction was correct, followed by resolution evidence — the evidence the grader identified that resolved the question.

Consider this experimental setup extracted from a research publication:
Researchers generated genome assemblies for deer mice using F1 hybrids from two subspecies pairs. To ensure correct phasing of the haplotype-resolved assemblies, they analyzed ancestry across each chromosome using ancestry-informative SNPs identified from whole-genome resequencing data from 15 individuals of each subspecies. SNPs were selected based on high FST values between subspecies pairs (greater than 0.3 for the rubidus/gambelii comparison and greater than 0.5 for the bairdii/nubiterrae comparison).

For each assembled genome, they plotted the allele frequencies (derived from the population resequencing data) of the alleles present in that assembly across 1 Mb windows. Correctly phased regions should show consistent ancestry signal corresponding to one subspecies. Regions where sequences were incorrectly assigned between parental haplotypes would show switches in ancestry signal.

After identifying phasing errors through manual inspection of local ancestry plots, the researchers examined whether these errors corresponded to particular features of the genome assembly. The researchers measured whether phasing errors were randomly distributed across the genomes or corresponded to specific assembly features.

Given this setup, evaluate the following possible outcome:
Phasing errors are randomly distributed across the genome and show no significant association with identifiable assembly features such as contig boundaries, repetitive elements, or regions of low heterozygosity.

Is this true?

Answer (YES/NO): NO